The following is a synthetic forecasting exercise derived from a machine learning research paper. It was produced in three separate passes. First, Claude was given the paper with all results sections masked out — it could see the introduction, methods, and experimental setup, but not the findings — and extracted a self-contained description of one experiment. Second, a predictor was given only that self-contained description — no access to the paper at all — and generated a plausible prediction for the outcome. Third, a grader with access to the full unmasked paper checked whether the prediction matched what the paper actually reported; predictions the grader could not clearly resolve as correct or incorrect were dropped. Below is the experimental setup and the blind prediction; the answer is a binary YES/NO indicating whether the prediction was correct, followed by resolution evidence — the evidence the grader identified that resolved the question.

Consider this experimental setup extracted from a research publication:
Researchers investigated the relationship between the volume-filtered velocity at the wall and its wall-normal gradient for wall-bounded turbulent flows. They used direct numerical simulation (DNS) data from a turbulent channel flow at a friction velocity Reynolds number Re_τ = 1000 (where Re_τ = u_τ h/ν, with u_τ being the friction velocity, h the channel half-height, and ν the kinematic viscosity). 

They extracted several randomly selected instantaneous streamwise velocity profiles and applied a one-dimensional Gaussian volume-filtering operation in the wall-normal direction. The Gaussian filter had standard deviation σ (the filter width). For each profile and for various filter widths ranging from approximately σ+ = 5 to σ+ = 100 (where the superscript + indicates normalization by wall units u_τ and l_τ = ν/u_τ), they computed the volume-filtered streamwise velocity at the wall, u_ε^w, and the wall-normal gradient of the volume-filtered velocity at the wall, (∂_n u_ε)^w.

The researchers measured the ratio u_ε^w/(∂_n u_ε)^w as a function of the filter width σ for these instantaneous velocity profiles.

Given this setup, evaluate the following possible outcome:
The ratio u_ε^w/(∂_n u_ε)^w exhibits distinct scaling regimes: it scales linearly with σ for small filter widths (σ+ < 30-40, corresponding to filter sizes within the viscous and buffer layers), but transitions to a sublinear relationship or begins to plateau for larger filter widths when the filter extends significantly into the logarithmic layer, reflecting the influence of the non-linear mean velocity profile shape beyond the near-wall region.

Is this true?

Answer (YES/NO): NO